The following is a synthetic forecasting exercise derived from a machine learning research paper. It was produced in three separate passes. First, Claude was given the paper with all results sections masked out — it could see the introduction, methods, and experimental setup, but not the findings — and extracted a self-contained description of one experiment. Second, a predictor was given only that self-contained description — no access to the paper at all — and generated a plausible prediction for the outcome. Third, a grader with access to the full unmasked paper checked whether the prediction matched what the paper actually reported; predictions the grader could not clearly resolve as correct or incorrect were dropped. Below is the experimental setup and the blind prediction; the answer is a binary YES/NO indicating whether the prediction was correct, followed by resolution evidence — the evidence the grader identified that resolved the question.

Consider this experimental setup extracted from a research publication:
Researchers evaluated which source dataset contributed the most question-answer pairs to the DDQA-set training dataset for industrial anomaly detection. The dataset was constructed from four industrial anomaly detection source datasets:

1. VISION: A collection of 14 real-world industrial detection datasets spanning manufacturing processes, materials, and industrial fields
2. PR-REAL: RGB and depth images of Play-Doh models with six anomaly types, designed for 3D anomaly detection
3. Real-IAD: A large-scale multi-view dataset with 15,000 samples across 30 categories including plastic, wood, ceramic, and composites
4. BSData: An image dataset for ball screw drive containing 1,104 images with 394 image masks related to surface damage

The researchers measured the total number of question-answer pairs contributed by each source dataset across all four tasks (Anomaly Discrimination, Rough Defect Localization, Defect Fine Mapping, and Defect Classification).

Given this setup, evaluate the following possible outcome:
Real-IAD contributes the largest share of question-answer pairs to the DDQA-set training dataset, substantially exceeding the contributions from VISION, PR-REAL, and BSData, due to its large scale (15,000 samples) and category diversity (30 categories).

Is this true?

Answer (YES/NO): NO